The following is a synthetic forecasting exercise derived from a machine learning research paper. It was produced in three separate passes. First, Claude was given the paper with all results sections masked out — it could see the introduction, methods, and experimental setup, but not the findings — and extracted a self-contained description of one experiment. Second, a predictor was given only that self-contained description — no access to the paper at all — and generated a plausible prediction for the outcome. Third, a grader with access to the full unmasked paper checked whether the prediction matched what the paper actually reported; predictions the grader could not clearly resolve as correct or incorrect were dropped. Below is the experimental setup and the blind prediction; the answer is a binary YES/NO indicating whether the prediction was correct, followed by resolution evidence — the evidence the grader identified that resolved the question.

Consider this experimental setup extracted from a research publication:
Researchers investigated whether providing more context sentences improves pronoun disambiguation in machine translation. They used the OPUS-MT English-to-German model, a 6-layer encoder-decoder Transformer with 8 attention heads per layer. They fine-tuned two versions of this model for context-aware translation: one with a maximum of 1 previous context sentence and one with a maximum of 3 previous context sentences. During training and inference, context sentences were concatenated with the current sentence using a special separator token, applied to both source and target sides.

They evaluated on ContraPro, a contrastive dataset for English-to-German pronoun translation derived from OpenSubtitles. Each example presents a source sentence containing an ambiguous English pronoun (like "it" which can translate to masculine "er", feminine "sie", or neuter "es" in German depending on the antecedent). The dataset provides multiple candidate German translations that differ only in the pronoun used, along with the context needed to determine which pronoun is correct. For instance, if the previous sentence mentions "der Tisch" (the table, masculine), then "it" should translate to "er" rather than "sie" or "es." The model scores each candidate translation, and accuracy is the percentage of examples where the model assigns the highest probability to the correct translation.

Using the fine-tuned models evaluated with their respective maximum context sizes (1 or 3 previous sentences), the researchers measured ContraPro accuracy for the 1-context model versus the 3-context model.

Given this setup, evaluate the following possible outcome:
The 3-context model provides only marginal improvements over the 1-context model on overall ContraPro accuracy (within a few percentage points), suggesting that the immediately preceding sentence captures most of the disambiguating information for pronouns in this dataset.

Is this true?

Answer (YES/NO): YES